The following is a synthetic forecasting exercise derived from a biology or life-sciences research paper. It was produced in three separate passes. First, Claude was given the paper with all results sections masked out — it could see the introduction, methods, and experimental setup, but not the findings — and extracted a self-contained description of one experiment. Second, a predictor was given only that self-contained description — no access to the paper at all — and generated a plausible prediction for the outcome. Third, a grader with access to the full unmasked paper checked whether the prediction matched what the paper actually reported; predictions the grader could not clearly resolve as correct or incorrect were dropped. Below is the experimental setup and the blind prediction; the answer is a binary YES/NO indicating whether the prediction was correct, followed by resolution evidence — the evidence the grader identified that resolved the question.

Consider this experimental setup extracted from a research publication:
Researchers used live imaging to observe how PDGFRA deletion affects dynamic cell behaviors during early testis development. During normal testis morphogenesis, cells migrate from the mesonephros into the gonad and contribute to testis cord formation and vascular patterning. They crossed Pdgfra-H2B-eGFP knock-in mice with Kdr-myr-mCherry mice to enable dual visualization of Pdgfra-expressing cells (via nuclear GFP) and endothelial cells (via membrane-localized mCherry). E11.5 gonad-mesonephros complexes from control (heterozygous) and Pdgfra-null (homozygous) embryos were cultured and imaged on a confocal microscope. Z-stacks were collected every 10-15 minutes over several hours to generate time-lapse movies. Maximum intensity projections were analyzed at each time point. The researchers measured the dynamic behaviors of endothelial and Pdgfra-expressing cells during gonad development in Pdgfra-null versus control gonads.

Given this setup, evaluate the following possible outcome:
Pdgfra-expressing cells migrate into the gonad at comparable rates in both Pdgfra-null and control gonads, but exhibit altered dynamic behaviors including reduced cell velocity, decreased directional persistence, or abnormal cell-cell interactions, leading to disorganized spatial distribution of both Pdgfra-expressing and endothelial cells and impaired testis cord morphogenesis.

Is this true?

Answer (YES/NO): NO